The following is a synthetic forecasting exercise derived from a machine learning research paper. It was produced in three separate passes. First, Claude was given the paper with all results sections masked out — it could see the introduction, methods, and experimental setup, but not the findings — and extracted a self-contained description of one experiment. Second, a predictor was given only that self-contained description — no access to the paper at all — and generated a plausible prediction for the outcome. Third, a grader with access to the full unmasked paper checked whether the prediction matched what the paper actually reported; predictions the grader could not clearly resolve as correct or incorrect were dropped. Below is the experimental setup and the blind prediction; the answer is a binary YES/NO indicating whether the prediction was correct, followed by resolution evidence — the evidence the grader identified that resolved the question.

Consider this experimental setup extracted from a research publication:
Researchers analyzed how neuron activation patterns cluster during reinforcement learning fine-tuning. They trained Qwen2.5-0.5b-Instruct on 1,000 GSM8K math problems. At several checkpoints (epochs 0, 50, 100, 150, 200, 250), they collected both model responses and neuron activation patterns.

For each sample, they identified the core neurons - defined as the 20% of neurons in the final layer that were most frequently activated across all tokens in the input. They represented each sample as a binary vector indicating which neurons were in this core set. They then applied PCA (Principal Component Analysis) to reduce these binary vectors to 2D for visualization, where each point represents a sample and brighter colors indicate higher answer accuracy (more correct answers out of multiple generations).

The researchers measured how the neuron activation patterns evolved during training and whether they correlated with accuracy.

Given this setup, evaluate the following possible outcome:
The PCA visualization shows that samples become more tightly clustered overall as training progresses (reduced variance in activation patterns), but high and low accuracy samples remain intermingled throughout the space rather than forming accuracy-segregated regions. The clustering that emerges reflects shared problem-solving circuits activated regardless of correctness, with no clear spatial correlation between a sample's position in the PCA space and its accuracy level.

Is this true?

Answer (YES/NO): NO